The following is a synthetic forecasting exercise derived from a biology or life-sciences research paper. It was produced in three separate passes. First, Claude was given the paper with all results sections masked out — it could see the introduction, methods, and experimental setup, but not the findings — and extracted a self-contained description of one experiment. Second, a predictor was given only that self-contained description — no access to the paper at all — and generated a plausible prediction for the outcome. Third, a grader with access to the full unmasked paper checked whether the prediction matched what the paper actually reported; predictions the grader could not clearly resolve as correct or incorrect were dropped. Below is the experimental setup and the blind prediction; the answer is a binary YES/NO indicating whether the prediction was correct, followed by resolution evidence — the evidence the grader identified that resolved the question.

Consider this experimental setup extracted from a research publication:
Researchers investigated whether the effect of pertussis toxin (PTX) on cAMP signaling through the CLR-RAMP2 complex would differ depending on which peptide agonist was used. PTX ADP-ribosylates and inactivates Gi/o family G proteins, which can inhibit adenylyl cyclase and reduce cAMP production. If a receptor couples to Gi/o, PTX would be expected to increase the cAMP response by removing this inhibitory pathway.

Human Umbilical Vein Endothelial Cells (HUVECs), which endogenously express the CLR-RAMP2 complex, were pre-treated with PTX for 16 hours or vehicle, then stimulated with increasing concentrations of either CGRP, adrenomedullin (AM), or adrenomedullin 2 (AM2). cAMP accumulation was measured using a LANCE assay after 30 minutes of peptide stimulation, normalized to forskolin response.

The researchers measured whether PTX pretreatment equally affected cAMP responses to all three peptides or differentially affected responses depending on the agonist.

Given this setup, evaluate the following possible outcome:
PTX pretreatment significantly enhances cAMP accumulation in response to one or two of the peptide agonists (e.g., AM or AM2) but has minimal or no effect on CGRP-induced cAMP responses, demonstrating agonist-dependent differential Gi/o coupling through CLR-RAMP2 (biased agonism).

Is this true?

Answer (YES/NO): NO